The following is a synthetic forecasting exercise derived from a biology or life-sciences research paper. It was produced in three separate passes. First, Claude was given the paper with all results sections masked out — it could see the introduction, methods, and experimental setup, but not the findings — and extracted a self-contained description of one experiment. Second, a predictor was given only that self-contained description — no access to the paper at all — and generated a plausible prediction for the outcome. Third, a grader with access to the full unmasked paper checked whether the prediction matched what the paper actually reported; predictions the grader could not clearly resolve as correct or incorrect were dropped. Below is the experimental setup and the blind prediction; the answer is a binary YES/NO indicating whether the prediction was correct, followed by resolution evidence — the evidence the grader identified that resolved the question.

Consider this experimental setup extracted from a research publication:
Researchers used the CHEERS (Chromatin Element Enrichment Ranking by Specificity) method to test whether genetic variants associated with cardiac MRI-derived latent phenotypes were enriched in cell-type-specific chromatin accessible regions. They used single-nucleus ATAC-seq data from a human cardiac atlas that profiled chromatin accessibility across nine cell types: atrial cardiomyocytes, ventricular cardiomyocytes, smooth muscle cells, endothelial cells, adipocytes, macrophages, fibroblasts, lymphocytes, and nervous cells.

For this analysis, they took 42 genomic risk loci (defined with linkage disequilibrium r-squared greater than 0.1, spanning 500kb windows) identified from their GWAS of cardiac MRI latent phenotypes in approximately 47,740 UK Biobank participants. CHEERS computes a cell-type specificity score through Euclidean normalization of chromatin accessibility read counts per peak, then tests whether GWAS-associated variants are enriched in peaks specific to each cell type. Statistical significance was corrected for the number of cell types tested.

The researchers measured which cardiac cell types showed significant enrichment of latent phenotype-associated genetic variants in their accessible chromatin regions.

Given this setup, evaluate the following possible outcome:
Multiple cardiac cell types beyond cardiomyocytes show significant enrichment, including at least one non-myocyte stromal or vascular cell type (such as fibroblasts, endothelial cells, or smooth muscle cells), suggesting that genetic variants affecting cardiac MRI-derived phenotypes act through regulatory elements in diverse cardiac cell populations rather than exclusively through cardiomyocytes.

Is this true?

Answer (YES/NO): YES